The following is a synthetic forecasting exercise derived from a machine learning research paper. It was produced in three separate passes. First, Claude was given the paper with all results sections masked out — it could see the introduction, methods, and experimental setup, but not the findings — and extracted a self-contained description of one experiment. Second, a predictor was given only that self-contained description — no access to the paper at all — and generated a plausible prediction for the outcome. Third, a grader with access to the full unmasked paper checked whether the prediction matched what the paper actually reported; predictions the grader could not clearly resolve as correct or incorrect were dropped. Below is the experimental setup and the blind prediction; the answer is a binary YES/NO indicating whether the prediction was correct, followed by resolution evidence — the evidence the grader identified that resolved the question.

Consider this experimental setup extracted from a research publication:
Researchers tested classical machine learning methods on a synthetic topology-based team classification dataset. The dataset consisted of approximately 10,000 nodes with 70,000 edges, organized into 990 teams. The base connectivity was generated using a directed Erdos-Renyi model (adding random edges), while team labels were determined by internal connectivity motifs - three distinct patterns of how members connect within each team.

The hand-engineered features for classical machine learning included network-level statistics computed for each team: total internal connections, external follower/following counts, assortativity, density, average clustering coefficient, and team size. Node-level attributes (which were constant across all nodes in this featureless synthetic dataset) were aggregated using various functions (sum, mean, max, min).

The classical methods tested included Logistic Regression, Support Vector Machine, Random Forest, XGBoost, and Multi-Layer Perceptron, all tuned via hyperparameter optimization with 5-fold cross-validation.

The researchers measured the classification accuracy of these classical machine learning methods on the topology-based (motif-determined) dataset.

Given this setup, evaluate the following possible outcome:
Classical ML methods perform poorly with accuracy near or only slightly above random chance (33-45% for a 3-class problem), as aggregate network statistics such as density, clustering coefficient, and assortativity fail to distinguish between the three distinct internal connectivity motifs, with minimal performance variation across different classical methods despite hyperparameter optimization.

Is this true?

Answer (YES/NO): NO